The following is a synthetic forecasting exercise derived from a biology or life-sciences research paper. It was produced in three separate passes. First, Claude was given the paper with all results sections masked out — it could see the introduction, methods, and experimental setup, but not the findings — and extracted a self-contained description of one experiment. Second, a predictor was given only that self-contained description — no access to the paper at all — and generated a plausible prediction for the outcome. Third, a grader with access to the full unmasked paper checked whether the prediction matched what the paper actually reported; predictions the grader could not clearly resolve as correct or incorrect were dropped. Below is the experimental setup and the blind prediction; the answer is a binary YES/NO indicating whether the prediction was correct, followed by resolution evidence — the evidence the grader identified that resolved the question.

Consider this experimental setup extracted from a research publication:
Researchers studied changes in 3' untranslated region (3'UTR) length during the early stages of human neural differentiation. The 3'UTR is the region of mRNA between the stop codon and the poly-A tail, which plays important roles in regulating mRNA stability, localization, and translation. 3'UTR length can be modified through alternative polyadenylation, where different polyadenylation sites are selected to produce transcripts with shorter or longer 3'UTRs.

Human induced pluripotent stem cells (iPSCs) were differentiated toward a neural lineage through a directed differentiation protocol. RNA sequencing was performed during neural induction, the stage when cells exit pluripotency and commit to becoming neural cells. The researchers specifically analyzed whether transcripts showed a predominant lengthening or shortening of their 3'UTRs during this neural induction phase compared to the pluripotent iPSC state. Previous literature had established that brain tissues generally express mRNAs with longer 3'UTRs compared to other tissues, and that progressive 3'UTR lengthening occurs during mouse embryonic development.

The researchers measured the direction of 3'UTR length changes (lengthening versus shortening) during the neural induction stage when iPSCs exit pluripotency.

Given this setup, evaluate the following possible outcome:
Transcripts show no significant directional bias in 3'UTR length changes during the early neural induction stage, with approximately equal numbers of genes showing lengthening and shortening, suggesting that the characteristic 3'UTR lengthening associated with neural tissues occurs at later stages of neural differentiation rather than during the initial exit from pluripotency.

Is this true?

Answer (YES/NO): NO